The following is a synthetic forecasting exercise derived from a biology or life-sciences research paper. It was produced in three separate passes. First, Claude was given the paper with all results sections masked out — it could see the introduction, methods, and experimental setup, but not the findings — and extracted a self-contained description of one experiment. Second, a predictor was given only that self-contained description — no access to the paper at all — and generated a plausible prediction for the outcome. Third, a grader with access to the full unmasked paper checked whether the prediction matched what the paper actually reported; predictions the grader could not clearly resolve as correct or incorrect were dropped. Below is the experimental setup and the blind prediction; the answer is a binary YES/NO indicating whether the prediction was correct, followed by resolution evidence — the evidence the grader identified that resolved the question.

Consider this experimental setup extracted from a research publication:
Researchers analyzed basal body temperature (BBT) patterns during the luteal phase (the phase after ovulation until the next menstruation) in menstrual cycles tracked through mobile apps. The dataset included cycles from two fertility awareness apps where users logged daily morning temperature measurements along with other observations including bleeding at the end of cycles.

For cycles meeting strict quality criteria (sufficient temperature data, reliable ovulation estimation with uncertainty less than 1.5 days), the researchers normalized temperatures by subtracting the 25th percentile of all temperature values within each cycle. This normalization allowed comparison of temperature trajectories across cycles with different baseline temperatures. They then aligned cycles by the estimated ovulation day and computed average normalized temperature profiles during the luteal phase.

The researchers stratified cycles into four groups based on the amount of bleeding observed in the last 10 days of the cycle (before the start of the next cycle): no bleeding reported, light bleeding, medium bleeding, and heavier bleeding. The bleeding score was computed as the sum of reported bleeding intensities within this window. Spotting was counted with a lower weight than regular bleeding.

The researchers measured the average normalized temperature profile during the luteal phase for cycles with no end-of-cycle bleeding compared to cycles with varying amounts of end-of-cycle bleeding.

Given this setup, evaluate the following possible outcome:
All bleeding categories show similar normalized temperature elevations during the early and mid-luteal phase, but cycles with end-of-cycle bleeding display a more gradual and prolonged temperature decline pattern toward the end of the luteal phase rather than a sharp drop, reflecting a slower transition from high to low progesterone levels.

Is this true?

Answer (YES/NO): NO